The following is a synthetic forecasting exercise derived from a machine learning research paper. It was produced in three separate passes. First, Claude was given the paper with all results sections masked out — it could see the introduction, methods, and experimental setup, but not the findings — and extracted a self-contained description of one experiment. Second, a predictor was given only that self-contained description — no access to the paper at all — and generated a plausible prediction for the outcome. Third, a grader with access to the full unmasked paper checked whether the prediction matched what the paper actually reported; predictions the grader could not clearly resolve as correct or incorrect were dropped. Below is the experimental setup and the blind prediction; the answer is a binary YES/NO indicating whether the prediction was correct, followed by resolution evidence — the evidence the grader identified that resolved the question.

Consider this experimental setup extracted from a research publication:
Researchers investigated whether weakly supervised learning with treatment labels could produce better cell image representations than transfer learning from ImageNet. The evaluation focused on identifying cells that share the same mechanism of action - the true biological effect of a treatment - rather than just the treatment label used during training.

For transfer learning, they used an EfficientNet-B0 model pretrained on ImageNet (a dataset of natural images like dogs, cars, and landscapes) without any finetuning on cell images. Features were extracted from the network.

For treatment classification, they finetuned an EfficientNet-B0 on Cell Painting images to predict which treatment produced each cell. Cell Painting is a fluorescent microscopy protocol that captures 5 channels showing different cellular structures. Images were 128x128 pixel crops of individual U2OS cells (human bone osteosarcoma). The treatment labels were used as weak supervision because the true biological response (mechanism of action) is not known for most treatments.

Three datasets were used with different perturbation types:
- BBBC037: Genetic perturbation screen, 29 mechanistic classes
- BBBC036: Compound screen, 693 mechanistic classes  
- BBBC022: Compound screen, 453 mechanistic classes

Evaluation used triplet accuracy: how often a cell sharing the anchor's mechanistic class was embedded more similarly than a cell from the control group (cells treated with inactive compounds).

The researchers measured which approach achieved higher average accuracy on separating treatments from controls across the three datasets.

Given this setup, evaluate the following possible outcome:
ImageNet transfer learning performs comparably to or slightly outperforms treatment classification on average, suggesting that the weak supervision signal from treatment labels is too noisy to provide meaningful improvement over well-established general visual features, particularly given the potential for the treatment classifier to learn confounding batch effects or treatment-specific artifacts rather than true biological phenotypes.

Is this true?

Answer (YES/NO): NO